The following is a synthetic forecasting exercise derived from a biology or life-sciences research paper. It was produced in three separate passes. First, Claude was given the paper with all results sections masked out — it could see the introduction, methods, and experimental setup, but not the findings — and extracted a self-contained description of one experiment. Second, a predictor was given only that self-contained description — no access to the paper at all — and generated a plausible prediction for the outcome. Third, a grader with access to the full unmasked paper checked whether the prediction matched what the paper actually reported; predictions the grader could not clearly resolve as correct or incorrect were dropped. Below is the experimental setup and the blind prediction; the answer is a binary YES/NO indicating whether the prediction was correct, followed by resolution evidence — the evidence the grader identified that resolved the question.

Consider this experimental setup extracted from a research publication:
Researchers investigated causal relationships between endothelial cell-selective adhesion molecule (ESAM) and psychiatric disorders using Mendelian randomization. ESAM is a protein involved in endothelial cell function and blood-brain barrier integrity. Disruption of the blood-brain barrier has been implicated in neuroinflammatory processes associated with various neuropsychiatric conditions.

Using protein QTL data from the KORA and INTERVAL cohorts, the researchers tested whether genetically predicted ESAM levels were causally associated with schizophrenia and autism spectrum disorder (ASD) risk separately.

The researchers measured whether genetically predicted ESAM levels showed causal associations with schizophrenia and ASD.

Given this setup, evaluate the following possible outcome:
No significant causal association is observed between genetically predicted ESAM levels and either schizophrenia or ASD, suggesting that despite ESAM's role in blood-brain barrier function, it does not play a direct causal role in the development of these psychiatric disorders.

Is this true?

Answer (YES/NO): NO